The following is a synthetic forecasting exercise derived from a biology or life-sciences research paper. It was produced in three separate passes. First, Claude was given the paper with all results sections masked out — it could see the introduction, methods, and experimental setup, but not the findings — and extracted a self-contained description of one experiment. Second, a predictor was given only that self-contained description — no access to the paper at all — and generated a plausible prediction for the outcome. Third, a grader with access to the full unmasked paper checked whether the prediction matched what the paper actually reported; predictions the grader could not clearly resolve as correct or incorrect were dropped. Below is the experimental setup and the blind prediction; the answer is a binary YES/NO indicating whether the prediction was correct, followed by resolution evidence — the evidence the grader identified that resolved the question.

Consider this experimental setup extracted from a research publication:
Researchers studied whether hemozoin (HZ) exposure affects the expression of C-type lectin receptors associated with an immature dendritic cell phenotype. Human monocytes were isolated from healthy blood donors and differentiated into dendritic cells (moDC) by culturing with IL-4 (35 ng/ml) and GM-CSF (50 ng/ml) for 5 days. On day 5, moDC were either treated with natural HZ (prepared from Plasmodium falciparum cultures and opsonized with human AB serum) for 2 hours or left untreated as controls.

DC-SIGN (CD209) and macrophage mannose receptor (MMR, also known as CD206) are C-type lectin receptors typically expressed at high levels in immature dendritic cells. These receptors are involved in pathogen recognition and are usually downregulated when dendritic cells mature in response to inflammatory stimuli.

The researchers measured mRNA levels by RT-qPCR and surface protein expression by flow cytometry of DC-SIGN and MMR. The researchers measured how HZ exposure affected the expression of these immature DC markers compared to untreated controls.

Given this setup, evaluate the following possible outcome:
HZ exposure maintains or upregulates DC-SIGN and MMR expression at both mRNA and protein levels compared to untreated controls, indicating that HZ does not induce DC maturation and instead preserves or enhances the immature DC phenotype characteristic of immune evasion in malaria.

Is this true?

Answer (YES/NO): YES